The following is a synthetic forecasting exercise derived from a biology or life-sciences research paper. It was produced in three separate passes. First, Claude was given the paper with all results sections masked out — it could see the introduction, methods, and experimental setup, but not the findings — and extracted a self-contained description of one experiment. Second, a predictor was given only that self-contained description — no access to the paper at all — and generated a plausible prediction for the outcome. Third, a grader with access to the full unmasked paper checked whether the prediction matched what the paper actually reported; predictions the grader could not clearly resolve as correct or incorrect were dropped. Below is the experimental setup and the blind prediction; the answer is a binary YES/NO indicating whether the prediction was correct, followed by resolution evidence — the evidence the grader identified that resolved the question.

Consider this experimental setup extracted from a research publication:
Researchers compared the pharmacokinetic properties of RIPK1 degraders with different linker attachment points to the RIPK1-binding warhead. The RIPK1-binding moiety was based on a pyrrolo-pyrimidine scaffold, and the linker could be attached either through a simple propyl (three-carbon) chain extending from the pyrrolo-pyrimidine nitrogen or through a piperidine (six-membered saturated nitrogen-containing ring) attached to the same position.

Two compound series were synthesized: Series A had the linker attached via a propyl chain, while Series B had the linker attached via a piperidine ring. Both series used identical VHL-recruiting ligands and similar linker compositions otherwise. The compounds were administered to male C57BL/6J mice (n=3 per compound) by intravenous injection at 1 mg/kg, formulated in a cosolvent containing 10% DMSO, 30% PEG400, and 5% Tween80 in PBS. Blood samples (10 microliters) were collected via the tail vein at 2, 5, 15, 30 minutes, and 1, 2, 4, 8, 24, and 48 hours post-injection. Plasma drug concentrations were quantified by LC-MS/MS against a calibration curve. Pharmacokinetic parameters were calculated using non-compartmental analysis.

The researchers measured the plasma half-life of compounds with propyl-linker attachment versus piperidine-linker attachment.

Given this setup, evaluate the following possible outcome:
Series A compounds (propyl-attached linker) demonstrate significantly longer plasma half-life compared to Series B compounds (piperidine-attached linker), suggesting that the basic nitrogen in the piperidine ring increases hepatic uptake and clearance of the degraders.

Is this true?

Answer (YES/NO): NO